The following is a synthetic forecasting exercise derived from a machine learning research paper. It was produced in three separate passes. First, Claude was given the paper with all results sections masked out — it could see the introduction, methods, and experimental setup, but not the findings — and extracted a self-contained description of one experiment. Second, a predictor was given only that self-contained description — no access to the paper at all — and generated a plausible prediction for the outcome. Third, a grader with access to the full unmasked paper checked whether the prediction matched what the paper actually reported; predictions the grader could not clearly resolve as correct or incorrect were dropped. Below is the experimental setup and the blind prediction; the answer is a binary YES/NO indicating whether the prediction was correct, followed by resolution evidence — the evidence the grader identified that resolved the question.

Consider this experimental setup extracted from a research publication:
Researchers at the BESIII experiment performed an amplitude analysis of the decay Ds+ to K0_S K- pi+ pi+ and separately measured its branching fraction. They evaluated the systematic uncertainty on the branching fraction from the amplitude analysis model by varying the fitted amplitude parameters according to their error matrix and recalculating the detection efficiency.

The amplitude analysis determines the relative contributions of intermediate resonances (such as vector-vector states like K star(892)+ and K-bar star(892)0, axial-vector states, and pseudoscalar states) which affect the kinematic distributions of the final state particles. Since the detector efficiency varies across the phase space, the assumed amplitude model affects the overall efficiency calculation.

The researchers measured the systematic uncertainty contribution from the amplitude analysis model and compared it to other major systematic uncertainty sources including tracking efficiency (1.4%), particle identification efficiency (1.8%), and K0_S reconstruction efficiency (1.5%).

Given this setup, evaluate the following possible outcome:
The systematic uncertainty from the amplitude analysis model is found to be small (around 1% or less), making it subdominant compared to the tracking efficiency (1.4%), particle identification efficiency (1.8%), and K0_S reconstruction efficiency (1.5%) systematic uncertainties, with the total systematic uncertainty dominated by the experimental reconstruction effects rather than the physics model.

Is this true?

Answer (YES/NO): YES